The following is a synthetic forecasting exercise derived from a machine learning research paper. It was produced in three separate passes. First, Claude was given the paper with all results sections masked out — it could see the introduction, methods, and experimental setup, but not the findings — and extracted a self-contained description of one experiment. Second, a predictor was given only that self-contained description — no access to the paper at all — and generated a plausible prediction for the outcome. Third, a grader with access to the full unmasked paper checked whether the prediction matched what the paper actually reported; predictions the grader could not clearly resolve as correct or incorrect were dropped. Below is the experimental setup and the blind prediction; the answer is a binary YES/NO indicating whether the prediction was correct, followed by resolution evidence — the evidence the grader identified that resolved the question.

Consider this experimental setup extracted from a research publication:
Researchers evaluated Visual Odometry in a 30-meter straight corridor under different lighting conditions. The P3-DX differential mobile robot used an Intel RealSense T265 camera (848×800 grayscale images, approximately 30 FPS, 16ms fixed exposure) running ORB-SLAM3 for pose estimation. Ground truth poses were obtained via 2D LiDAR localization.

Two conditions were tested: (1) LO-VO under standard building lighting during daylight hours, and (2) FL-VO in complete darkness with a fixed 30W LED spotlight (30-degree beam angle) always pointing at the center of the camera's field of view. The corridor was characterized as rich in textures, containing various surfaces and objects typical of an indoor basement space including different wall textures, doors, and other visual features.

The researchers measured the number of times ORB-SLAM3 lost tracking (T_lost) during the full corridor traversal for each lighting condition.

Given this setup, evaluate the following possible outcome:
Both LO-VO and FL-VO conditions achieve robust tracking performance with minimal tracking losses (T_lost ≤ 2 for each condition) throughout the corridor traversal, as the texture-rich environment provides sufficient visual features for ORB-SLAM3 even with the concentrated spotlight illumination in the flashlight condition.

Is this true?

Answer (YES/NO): NO